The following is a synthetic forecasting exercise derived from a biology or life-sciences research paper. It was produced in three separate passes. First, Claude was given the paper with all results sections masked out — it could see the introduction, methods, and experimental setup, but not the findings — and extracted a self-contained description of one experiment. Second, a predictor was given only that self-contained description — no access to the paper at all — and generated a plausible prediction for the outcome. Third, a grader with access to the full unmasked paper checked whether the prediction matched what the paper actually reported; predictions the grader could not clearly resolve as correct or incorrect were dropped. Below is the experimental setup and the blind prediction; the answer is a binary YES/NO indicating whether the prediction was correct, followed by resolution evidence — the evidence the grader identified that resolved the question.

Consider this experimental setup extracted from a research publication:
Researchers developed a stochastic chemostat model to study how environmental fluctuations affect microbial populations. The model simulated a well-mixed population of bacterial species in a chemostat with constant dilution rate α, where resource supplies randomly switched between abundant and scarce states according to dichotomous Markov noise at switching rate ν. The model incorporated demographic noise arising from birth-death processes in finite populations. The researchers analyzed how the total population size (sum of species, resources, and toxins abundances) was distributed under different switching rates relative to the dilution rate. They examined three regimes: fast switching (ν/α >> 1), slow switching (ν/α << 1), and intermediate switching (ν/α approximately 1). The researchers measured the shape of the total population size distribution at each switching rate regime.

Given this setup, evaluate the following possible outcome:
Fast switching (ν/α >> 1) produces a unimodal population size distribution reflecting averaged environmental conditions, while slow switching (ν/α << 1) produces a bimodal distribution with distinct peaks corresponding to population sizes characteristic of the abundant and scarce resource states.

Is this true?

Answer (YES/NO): YES